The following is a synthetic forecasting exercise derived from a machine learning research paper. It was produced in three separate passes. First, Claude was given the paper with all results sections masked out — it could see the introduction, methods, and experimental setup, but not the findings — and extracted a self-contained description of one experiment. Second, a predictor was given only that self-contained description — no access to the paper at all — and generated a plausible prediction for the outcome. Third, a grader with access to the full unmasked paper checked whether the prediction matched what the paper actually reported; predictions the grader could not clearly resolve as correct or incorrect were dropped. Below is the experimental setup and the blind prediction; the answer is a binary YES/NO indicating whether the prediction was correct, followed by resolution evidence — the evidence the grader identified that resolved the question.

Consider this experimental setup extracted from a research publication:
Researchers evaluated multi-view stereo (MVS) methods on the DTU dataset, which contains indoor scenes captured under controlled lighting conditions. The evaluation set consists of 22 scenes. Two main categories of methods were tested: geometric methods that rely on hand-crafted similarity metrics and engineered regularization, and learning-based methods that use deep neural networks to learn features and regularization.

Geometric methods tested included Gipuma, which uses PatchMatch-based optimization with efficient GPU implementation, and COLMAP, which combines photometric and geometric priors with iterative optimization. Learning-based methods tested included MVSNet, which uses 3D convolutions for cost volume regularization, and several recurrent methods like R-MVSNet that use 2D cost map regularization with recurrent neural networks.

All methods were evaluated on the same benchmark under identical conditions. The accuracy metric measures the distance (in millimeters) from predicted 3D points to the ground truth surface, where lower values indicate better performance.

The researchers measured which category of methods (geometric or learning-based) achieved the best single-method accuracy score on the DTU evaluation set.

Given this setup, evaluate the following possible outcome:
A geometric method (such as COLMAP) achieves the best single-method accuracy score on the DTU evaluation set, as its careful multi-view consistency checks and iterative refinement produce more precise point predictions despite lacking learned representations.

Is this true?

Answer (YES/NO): NO